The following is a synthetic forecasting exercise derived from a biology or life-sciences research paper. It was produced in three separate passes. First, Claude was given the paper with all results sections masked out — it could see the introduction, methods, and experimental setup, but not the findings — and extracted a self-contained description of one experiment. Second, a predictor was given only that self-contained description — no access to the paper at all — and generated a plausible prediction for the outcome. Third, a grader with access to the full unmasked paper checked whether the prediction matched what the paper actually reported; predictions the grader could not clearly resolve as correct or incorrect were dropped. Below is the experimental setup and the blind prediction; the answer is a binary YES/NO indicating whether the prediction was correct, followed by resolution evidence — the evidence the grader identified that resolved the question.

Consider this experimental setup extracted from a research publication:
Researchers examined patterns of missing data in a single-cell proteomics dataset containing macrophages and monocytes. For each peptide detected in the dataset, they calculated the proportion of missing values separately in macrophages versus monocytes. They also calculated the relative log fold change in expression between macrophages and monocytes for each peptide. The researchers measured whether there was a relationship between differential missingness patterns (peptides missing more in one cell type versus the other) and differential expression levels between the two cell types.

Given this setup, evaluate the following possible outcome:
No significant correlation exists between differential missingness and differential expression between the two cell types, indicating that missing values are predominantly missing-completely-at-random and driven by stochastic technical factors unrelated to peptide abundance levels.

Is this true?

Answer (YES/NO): NO